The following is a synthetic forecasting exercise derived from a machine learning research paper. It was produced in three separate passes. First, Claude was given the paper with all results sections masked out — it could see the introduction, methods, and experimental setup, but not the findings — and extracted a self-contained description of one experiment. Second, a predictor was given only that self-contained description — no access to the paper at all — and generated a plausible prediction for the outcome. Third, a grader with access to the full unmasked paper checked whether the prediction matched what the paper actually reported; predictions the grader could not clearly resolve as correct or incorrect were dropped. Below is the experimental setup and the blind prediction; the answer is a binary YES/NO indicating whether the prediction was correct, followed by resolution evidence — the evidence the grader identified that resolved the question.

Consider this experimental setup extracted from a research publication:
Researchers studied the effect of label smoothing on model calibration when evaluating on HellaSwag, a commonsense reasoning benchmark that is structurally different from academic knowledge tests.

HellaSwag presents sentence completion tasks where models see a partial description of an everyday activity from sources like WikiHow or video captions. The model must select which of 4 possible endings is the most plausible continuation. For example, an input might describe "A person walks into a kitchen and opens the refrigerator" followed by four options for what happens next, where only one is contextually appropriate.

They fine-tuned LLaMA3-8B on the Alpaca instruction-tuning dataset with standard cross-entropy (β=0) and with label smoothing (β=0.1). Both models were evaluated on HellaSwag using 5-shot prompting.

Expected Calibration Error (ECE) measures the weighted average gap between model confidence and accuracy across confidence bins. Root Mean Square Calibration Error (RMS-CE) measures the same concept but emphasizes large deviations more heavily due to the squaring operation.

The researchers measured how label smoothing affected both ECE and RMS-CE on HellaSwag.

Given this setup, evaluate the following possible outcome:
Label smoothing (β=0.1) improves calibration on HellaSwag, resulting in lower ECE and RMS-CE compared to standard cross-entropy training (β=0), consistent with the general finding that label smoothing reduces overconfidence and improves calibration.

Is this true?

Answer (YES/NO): YES